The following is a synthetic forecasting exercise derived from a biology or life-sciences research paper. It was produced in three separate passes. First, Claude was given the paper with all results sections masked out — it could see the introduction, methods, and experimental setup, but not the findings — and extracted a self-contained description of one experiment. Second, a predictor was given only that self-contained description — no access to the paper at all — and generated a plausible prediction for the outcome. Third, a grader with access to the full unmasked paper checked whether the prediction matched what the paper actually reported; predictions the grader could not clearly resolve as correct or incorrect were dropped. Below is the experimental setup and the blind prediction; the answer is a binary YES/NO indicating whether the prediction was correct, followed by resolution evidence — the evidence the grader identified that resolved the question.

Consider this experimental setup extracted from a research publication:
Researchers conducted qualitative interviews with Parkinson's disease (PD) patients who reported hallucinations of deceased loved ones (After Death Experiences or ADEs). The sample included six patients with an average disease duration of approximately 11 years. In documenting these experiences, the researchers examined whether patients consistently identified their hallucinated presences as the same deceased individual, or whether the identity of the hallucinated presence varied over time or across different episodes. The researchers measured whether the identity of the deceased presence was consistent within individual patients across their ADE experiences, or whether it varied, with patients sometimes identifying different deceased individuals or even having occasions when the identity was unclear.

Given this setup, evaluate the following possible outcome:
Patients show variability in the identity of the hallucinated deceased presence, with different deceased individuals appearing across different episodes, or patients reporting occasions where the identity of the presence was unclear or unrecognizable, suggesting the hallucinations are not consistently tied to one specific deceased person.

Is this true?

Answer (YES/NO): YES